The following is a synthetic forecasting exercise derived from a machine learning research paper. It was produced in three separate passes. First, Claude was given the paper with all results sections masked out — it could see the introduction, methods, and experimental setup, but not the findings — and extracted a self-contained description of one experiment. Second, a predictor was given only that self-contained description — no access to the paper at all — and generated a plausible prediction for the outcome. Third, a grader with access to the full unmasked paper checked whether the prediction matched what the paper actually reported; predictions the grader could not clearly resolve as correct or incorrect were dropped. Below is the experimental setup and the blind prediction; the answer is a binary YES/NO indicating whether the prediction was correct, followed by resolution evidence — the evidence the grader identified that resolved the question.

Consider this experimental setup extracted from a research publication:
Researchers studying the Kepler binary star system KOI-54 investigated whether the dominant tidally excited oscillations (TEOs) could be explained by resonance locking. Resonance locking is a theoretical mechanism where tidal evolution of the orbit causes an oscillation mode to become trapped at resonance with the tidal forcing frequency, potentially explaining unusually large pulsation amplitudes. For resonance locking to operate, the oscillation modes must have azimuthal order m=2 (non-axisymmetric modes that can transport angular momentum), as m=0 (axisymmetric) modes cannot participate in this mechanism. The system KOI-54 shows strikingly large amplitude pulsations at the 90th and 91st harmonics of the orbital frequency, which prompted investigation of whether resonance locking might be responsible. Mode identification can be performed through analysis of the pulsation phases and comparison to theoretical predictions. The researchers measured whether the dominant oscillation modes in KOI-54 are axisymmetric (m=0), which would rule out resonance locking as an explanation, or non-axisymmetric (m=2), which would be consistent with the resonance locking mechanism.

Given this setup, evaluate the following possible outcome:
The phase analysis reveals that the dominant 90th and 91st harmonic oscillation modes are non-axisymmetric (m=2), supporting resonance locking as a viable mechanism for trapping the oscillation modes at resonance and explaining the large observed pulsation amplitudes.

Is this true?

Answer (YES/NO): NO